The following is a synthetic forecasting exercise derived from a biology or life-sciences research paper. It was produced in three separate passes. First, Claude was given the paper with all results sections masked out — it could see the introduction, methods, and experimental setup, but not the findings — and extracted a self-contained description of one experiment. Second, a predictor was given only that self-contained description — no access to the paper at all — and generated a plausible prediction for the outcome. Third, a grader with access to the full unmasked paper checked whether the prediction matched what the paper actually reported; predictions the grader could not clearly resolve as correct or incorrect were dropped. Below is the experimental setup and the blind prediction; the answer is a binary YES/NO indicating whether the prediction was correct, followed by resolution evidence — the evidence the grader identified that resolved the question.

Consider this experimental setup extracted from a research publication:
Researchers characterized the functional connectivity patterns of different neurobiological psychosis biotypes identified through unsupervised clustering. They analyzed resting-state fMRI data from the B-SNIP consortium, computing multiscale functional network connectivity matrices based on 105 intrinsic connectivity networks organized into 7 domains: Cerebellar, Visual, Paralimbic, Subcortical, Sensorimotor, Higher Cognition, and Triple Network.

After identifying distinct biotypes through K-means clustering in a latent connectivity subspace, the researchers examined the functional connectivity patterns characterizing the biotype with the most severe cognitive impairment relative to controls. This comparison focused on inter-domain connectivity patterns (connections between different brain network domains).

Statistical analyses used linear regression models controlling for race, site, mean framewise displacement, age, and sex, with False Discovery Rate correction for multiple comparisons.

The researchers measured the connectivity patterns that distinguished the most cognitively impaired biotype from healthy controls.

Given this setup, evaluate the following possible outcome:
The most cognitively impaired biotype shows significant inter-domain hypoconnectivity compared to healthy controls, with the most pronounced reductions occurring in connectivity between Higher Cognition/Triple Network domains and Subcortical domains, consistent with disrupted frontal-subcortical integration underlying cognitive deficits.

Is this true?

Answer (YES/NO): NO